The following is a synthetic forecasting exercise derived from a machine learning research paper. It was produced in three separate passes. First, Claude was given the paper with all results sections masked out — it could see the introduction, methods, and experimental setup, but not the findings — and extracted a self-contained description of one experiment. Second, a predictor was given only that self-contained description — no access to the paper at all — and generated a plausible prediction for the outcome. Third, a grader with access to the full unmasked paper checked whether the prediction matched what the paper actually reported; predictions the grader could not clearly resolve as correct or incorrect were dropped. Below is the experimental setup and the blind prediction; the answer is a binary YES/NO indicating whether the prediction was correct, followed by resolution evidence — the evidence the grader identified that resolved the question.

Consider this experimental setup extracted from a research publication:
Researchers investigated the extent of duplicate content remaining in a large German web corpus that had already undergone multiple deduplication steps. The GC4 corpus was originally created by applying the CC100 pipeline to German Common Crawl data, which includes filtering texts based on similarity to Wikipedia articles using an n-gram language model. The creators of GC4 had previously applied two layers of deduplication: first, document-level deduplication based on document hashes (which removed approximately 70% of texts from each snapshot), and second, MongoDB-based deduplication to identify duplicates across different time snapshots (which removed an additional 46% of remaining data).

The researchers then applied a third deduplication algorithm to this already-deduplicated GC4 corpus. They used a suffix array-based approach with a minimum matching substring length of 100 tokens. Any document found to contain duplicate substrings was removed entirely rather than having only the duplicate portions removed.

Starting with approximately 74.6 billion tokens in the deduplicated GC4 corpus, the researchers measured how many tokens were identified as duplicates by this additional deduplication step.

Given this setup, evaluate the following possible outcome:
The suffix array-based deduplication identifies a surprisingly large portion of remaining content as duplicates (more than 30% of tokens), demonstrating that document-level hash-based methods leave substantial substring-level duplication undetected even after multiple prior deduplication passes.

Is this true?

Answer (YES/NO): YES